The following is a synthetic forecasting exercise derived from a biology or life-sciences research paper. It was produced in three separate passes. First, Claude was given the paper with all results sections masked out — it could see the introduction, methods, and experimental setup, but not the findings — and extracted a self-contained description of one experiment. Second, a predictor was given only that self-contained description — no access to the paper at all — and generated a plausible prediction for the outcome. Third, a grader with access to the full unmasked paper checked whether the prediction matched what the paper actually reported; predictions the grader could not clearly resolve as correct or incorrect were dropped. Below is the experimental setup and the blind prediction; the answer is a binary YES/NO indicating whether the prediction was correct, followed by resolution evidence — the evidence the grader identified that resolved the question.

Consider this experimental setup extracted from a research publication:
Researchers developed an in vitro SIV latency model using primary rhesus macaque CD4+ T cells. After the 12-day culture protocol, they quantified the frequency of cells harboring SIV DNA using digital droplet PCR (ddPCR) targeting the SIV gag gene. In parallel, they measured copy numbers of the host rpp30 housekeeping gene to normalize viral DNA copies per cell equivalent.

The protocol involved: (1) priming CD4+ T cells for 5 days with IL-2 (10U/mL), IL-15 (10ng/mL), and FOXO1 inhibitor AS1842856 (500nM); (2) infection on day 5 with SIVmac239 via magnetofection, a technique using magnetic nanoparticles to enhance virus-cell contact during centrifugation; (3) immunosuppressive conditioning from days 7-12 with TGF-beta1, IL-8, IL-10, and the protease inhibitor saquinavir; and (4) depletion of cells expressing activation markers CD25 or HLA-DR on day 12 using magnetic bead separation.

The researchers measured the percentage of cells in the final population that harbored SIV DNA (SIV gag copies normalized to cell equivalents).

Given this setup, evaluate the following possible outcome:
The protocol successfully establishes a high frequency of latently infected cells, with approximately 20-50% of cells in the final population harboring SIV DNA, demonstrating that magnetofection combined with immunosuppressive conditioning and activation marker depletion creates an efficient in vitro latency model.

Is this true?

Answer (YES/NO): NO